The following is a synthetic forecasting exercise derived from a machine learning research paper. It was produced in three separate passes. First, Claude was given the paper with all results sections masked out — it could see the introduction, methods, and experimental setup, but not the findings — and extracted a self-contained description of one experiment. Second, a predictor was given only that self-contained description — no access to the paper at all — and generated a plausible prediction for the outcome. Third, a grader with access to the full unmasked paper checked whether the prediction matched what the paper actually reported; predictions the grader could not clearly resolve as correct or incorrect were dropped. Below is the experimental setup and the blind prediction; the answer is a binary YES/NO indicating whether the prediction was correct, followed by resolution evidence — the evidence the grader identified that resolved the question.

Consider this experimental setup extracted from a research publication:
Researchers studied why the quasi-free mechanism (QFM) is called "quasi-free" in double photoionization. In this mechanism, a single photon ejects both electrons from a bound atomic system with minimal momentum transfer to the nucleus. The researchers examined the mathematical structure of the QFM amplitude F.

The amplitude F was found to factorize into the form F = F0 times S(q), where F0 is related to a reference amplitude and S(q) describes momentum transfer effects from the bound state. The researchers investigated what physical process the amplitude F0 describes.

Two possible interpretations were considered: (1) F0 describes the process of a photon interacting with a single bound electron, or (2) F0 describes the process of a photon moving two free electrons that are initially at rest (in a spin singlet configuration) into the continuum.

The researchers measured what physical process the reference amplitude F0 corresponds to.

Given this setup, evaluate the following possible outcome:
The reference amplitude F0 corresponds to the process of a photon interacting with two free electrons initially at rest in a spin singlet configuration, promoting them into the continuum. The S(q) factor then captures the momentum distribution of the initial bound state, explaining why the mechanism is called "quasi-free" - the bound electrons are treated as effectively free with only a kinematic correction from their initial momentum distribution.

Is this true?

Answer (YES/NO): YES